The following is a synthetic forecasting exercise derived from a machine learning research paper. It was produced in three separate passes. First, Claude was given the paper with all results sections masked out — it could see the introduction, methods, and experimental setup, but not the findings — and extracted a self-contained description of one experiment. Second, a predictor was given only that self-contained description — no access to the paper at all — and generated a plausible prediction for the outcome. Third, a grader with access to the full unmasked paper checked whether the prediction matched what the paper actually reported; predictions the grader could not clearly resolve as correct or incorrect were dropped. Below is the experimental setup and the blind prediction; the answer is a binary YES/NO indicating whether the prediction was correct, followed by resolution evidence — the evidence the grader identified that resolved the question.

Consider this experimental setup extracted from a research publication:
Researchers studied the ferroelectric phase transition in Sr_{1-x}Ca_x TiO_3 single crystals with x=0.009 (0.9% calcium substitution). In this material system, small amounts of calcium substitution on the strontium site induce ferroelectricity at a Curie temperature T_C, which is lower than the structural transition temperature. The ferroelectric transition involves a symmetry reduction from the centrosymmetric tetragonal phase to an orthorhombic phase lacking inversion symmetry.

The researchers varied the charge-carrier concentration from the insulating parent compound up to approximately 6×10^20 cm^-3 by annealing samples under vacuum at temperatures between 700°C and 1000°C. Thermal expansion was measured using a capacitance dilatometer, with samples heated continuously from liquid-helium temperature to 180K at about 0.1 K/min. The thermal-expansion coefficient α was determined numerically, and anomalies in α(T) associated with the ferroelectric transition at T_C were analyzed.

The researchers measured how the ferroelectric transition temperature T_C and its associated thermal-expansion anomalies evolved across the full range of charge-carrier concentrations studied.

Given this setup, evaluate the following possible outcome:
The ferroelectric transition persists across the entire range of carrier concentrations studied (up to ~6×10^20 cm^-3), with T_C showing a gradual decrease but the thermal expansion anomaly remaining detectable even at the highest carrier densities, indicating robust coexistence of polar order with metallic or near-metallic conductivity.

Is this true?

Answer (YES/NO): NO